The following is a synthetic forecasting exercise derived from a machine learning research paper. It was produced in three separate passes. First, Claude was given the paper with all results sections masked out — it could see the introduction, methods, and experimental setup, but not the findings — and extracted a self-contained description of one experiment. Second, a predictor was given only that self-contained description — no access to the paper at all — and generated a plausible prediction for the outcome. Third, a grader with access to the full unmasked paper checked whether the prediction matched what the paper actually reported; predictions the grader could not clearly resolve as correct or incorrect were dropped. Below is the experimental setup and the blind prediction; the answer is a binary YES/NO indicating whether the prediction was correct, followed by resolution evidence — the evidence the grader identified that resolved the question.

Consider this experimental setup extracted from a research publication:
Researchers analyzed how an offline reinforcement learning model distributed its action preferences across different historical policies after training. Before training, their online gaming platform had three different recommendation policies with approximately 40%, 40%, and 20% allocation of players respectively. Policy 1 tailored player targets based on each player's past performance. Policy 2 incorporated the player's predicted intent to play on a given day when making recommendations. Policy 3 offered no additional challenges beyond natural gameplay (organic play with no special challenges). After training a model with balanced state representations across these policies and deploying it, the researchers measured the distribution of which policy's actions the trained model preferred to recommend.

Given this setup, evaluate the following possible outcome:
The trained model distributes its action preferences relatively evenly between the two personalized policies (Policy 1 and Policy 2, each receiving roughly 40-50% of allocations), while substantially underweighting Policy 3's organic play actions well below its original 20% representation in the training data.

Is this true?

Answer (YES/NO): NO